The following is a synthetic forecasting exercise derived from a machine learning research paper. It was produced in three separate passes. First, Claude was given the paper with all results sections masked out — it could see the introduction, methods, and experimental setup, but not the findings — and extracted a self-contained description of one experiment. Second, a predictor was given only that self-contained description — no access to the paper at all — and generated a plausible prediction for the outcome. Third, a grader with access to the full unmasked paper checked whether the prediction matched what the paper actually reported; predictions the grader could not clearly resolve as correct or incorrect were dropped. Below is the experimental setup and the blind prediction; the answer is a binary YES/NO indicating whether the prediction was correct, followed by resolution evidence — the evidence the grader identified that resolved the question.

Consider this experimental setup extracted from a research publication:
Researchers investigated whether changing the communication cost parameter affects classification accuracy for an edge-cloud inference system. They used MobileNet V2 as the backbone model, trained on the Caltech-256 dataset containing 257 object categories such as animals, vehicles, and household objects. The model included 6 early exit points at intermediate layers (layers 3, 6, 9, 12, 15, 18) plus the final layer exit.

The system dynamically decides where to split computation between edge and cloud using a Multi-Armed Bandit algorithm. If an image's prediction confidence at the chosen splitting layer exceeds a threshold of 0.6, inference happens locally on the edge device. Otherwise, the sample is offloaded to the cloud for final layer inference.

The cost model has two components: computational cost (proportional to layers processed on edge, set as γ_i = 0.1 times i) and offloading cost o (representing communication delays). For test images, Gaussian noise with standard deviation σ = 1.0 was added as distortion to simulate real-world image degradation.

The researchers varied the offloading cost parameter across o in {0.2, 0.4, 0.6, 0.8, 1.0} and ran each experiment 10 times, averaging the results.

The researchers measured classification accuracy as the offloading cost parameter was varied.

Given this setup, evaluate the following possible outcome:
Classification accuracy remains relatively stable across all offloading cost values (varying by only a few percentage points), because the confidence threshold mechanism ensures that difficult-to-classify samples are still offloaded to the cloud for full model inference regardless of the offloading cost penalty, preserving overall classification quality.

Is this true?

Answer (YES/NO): YES